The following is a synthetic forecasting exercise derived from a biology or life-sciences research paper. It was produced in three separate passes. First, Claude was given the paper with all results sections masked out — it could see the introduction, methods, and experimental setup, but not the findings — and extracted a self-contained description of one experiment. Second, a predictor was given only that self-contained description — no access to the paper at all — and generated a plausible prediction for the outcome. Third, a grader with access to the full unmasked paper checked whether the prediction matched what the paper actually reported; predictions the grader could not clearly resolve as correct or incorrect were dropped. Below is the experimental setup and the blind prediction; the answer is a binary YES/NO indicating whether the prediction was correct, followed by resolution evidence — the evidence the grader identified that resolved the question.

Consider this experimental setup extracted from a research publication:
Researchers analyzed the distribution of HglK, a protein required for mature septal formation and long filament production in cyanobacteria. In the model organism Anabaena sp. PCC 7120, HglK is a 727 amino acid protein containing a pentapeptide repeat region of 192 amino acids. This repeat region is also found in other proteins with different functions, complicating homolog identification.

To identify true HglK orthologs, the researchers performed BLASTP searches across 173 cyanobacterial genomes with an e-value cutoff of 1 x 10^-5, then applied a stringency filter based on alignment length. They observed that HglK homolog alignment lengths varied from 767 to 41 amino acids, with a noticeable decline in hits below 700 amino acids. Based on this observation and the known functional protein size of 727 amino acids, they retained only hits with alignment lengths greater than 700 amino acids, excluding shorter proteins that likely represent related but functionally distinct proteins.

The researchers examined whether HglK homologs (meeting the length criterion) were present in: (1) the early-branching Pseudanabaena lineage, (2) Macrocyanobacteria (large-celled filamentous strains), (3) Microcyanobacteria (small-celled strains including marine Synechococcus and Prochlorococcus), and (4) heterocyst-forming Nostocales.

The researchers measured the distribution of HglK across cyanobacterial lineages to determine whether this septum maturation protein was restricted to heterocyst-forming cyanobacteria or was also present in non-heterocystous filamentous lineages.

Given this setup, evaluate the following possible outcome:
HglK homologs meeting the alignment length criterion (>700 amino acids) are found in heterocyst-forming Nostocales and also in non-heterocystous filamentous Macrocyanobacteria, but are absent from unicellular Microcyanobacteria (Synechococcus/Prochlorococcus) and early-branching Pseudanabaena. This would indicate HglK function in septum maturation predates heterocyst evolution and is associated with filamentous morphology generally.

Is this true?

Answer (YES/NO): NO